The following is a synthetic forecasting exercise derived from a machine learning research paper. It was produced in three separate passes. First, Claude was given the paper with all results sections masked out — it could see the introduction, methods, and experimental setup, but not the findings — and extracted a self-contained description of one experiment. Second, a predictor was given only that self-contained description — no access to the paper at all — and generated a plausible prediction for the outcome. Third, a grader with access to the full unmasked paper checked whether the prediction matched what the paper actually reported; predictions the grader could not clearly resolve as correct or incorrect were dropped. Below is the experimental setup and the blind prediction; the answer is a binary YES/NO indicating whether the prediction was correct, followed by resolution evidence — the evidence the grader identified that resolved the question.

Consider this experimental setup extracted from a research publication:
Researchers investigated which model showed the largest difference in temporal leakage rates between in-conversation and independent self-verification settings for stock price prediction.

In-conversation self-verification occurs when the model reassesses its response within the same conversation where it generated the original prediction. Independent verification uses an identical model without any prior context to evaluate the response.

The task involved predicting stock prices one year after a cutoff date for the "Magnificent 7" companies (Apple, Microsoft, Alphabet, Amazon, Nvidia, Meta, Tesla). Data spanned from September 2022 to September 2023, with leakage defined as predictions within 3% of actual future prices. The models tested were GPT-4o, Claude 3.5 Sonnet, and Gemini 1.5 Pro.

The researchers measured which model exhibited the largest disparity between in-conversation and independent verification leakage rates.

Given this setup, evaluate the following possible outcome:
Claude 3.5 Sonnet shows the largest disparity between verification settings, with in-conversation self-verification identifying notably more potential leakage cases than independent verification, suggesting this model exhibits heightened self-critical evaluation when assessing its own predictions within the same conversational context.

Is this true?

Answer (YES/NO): NO